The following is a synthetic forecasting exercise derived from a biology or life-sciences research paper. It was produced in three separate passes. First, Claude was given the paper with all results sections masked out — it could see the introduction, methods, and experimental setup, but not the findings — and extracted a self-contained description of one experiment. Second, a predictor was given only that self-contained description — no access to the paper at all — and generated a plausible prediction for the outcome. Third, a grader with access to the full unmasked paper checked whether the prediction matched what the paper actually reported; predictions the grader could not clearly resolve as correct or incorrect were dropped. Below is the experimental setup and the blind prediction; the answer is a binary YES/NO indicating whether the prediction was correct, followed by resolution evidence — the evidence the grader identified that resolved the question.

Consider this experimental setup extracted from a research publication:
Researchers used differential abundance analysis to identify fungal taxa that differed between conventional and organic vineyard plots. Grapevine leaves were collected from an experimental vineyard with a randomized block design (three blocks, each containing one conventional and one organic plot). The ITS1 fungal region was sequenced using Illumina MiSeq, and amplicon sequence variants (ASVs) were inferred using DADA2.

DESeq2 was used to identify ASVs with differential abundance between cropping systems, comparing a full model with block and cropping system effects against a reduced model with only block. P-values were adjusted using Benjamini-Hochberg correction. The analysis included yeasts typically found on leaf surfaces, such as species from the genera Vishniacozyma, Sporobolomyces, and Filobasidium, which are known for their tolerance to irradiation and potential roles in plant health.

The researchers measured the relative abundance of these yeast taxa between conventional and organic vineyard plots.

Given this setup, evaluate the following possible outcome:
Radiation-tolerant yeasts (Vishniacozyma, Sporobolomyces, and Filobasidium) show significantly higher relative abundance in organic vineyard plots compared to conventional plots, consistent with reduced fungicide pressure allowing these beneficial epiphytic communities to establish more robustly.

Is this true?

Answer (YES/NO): YES